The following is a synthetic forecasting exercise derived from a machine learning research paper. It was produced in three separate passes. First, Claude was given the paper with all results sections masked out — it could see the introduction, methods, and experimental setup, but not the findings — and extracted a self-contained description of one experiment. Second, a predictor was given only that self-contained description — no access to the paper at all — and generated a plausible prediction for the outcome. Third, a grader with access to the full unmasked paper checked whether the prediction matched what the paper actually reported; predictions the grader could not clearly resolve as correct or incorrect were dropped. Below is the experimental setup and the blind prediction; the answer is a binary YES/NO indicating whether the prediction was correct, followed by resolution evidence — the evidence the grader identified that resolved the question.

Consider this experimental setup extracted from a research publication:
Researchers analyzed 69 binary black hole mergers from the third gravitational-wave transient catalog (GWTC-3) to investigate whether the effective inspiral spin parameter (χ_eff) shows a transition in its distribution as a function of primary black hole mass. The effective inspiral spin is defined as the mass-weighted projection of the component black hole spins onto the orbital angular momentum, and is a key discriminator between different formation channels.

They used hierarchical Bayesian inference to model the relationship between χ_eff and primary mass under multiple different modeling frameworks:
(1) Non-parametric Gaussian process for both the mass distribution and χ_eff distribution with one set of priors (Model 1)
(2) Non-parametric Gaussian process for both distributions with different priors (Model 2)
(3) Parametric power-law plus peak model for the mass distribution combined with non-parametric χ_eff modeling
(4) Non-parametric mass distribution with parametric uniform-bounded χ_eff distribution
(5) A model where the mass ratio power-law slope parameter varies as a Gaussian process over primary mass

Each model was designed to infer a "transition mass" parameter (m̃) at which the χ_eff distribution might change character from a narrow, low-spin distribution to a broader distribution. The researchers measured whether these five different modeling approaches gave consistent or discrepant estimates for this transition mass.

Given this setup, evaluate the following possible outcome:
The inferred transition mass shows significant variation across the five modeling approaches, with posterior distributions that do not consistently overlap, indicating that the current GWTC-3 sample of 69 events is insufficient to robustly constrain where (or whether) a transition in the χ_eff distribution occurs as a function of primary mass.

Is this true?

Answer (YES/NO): NO